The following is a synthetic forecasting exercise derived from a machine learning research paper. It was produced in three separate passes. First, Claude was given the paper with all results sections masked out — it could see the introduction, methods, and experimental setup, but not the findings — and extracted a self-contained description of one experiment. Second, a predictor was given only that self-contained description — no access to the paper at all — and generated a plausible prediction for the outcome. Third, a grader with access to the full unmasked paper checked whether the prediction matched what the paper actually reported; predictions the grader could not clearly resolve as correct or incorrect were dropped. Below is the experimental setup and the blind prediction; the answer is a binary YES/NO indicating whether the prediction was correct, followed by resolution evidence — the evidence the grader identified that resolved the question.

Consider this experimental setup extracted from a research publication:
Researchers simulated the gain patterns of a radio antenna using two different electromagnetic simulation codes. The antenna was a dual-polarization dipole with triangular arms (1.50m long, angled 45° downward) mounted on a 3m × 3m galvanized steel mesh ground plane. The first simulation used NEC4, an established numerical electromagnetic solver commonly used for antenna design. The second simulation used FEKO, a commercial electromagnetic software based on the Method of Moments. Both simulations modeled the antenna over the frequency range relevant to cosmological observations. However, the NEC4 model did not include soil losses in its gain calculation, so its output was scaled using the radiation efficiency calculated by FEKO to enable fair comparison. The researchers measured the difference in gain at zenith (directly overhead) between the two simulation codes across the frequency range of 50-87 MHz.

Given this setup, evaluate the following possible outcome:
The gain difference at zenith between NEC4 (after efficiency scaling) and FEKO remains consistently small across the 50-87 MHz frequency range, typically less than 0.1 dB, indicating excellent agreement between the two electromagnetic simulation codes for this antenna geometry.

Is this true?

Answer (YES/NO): NO